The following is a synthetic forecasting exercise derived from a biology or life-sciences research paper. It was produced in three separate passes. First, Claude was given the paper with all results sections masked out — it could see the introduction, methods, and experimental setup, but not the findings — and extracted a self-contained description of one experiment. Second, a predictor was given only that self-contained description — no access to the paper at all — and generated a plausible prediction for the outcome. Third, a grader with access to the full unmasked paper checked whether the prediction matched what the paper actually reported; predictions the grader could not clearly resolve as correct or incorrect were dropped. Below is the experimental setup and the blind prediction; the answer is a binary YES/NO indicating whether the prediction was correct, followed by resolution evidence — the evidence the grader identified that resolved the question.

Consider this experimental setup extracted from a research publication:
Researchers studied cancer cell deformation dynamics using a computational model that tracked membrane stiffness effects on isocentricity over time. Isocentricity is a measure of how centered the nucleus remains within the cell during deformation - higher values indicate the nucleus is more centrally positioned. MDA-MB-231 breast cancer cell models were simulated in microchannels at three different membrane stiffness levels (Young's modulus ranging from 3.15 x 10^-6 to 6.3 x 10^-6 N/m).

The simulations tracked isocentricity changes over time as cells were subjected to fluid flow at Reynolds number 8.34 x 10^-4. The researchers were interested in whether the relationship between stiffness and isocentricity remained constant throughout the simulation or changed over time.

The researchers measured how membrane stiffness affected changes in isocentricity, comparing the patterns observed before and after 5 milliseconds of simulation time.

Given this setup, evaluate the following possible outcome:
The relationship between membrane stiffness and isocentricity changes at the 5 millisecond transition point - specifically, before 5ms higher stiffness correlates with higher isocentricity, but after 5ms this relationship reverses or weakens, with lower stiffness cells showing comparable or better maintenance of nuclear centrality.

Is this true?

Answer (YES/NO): NO